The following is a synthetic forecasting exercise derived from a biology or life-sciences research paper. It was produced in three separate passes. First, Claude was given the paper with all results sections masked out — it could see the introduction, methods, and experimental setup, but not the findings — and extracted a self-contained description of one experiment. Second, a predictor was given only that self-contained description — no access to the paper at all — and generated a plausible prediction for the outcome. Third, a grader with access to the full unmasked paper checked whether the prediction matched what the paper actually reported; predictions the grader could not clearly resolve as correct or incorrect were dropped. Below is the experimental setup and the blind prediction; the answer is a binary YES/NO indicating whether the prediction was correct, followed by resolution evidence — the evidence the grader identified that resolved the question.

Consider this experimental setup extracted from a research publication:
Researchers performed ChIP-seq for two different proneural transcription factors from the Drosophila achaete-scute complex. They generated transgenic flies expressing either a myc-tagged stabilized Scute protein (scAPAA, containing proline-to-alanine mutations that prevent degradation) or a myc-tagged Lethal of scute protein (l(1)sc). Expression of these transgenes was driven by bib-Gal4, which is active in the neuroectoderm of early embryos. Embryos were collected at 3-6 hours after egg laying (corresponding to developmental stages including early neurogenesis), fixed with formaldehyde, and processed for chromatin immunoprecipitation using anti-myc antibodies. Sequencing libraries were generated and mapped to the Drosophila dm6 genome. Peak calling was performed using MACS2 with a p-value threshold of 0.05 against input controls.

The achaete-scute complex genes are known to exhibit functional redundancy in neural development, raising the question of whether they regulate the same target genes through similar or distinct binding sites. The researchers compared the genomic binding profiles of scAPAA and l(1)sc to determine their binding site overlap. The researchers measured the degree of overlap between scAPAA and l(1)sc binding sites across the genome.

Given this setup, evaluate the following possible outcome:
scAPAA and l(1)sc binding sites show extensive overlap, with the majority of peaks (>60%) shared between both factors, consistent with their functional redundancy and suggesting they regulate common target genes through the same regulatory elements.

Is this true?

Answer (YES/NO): NO